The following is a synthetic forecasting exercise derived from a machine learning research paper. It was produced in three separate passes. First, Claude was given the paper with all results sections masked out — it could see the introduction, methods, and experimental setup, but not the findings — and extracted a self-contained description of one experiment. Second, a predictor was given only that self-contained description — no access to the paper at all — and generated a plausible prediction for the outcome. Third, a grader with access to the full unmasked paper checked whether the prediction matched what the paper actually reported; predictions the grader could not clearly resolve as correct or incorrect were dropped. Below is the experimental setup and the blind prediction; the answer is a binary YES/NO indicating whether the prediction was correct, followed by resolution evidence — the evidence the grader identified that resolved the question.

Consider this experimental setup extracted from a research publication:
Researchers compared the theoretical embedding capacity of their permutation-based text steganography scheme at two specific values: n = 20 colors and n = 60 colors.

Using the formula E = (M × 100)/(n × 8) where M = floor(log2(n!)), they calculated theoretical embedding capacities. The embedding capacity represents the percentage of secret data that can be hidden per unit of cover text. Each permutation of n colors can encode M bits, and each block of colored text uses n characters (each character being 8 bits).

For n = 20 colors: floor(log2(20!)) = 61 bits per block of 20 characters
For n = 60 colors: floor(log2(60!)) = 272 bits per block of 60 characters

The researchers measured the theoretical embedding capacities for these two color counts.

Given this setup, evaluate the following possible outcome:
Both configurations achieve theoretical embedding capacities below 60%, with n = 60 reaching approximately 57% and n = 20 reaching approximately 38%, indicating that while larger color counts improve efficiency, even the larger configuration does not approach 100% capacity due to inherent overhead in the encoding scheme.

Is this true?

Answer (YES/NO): YES